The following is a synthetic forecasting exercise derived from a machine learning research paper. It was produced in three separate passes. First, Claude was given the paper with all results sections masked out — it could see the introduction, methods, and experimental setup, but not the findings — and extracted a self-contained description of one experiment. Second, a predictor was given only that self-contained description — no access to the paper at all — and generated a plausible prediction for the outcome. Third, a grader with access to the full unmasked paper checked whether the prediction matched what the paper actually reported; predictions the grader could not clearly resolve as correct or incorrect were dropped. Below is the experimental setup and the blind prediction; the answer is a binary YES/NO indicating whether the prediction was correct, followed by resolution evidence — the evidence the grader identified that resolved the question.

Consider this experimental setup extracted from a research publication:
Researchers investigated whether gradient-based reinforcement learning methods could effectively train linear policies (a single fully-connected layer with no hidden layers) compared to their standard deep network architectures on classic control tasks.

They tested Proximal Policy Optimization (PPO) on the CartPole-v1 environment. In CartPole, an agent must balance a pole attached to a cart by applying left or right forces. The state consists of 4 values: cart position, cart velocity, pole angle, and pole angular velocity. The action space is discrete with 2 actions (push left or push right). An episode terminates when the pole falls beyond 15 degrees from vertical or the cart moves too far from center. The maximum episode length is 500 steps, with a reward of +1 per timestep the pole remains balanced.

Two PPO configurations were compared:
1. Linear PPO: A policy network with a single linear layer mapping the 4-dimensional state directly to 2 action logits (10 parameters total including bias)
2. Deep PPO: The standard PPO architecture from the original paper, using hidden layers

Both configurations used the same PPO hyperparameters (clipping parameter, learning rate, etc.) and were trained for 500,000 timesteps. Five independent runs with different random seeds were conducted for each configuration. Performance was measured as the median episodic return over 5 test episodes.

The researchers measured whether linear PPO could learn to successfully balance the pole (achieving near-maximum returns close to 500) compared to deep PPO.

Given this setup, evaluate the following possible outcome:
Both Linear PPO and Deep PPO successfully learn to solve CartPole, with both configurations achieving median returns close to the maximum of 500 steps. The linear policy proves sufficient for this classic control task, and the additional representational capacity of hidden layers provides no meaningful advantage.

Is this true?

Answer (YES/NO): NO